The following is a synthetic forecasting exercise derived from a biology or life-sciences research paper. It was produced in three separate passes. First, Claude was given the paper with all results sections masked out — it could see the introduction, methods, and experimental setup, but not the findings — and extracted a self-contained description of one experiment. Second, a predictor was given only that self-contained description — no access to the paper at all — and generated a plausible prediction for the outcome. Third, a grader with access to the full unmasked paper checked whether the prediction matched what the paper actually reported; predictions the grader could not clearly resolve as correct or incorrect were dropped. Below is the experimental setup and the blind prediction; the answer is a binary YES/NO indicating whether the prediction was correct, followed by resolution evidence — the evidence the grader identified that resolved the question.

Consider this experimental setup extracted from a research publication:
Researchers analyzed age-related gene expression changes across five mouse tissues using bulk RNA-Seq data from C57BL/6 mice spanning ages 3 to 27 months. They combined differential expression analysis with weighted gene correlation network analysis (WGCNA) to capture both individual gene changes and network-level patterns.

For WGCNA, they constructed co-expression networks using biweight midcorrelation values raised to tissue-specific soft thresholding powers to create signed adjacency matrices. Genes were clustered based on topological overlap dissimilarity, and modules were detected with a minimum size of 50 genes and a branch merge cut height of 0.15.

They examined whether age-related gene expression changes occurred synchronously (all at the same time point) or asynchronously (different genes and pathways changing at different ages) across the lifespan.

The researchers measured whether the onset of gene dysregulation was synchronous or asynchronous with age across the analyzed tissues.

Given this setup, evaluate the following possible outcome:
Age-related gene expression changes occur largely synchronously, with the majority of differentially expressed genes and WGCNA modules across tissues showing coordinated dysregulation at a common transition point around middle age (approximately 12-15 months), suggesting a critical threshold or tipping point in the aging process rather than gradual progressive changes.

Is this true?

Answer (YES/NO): NO